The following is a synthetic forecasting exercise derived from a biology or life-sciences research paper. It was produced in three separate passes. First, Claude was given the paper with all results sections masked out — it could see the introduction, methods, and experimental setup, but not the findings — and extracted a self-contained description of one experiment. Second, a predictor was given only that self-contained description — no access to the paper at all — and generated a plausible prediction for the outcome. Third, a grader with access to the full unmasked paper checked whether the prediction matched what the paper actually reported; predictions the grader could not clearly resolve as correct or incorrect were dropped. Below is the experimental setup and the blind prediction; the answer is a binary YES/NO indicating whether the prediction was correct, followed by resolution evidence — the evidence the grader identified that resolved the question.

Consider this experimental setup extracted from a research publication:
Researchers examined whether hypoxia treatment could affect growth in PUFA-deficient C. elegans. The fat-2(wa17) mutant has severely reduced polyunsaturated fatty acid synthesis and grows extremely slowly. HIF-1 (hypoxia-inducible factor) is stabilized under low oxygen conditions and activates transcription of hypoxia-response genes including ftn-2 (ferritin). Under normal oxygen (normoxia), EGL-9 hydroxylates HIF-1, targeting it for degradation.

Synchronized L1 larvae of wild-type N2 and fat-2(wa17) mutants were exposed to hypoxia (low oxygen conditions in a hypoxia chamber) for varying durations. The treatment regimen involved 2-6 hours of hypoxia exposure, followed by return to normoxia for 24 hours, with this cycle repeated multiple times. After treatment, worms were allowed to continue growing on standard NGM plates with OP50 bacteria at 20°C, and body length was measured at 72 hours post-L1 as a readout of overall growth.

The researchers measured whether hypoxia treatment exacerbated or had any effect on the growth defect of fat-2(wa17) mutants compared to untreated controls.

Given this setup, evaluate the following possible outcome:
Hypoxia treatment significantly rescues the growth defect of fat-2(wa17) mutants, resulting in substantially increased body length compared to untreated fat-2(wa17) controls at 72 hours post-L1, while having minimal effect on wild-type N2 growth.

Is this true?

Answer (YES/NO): NO